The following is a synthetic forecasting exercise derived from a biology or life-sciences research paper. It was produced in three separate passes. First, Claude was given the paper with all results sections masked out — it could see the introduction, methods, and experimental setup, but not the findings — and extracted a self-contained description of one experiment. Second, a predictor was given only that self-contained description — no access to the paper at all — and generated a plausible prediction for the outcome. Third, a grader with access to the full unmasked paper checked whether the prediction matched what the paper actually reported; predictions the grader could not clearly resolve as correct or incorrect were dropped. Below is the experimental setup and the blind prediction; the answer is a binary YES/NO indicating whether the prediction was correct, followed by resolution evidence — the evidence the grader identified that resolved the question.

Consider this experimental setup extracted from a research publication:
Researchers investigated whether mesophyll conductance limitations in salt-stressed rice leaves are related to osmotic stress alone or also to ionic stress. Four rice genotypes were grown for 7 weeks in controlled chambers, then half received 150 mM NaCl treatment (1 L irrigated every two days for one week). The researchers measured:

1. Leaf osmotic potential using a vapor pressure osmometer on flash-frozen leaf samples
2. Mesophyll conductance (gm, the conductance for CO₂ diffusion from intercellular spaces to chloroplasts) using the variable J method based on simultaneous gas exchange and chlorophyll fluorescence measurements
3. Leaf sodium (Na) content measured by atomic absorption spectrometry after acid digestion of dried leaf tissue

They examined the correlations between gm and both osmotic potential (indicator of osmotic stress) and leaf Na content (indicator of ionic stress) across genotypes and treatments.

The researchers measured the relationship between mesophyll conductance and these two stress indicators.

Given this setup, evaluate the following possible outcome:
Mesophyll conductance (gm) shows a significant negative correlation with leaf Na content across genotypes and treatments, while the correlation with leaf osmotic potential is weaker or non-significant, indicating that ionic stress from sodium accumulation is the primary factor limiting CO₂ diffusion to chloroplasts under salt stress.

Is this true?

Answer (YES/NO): NO